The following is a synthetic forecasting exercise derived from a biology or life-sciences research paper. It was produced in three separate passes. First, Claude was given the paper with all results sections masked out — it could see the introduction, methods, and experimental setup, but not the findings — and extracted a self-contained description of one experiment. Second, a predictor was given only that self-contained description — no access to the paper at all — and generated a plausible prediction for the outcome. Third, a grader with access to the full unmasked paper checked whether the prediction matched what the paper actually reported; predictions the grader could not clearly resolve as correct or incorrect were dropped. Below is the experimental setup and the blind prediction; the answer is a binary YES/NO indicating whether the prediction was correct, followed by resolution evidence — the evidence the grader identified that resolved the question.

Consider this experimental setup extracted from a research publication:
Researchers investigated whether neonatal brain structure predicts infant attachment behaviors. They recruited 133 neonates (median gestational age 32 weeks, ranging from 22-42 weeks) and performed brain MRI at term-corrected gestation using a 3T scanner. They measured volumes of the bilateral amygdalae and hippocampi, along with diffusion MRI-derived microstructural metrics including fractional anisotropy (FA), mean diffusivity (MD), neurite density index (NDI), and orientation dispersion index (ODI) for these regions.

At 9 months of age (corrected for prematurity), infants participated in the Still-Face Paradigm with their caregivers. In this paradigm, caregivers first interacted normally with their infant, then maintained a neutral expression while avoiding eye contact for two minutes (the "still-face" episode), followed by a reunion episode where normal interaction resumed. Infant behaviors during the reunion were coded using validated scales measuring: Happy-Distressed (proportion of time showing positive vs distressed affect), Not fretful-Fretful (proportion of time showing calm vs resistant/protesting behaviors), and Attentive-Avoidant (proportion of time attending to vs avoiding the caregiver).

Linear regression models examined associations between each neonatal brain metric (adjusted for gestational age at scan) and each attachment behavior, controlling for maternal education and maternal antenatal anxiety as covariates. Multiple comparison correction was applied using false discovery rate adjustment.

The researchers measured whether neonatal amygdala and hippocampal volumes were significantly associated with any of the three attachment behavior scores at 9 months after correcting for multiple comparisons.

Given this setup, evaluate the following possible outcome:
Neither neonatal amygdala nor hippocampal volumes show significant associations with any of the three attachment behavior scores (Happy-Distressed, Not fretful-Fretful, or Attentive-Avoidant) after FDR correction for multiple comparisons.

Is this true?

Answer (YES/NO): YES